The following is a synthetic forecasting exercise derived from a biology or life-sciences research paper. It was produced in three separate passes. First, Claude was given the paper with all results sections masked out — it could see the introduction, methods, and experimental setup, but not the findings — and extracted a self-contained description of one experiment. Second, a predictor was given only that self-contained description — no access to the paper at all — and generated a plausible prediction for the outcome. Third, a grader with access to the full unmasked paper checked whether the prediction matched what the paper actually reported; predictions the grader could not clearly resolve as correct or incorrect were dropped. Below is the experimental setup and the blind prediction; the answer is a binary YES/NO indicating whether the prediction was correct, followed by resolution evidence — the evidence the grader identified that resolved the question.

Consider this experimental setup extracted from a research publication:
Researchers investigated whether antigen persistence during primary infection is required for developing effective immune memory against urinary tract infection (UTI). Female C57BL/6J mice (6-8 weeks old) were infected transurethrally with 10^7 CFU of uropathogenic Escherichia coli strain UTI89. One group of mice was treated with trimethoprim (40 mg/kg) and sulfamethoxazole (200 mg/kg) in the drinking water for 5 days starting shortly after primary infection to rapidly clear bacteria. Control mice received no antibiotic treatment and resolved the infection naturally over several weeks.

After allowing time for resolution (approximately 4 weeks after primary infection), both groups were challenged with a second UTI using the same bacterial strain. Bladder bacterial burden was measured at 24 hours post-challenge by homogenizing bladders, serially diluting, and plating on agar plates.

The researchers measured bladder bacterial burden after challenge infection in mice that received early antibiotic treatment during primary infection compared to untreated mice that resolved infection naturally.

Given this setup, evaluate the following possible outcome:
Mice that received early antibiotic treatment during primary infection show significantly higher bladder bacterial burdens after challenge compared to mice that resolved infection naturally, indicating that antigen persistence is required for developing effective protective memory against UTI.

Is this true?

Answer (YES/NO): YES